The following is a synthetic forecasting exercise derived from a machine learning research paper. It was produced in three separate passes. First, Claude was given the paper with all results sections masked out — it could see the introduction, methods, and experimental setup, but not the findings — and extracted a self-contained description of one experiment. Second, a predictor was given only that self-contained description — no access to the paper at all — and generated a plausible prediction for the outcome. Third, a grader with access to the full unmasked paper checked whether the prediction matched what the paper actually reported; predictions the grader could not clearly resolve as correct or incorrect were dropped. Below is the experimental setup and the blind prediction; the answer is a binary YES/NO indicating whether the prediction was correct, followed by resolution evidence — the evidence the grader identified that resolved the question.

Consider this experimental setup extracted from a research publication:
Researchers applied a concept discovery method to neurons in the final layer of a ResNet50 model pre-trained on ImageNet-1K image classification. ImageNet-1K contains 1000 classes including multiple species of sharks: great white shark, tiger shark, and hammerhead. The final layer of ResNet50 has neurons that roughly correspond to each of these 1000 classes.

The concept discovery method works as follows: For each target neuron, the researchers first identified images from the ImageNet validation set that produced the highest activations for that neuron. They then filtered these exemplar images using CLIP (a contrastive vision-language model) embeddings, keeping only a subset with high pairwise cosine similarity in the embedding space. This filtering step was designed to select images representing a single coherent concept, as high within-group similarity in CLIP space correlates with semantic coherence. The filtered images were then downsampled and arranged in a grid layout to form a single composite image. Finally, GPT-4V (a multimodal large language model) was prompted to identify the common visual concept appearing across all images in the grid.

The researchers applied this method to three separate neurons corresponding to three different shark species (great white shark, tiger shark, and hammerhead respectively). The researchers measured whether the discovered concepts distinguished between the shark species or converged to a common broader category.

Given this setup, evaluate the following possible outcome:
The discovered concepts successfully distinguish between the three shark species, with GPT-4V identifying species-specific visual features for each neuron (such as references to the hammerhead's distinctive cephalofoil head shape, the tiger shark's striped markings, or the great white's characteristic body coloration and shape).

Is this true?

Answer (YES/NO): NO